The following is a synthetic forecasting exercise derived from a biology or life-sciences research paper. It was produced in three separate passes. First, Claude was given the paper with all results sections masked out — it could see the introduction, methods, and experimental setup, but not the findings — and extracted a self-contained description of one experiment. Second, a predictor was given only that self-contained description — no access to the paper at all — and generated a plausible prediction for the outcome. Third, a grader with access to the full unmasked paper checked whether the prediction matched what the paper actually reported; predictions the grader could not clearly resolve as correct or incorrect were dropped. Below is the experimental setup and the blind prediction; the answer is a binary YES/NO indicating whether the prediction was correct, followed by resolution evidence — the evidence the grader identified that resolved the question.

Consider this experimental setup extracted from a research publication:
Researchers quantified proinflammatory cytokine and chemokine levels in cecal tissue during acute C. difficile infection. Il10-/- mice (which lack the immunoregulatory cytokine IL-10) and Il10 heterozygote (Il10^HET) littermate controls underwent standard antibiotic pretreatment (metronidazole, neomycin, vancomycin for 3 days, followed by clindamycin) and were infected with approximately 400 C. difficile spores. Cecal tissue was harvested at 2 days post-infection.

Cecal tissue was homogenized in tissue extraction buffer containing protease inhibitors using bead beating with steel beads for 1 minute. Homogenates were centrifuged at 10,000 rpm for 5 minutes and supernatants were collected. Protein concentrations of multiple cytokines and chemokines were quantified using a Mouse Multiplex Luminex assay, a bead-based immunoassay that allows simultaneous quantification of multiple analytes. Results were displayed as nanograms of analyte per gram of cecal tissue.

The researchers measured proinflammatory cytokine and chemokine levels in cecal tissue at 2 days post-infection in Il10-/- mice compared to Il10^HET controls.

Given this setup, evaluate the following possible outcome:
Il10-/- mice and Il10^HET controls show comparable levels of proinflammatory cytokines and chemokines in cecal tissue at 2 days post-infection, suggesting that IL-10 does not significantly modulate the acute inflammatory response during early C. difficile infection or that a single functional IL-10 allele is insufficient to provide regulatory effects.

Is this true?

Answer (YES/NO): YES